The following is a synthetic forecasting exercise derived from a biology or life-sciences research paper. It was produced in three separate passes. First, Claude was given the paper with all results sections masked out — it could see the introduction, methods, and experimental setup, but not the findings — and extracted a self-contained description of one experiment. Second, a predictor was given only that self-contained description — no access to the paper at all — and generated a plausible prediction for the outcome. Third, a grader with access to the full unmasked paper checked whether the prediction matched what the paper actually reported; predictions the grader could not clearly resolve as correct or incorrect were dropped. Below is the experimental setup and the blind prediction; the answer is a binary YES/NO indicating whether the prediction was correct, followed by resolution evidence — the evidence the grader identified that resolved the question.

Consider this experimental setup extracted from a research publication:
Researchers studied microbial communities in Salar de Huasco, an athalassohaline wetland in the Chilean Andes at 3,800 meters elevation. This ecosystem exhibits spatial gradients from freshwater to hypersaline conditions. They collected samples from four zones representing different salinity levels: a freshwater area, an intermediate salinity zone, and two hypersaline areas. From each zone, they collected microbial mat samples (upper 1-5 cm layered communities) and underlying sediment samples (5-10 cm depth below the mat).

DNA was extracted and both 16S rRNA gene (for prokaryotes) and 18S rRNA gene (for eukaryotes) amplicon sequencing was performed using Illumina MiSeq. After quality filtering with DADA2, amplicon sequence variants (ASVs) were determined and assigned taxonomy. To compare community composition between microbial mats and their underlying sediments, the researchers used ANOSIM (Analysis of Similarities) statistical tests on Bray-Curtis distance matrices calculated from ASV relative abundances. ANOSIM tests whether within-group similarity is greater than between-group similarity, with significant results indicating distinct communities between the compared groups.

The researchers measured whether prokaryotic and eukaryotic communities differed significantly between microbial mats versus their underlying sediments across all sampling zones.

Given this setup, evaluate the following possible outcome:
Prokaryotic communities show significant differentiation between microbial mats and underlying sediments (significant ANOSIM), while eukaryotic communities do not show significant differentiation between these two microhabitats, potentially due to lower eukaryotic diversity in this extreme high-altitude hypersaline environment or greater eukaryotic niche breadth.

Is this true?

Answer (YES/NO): YES